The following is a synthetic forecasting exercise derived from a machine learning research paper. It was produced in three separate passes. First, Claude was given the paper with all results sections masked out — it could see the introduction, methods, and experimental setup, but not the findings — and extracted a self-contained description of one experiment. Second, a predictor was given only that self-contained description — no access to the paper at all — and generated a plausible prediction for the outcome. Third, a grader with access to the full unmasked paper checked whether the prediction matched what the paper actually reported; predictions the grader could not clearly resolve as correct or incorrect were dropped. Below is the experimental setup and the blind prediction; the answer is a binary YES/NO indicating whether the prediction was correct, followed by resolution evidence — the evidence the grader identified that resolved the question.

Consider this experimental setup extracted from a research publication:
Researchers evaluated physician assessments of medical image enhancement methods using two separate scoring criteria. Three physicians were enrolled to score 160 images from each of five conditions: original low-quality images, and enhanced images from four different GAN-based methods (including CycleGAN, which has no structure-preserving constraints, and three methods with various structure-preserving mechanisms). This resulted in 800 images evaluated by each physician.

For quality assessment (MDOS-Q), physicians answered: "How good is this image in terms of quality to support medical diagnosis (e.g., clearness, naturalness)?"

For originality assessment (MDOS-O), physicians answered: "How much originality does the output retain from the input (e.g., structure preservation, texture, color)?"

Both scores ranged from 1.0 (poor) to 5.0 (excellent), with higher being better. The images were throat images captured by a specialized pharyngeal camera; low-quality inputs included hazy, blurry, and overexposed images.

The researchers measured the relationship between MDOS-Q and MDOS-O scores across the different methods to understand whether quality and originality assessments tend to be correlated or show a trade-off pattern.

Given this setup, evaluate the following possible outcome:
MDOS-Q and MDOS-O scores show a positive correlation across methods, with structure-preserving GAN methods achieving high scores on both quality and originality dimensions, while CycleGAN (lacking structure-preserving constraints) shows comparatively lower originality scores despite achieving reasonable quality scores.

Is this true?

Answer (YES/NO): NO